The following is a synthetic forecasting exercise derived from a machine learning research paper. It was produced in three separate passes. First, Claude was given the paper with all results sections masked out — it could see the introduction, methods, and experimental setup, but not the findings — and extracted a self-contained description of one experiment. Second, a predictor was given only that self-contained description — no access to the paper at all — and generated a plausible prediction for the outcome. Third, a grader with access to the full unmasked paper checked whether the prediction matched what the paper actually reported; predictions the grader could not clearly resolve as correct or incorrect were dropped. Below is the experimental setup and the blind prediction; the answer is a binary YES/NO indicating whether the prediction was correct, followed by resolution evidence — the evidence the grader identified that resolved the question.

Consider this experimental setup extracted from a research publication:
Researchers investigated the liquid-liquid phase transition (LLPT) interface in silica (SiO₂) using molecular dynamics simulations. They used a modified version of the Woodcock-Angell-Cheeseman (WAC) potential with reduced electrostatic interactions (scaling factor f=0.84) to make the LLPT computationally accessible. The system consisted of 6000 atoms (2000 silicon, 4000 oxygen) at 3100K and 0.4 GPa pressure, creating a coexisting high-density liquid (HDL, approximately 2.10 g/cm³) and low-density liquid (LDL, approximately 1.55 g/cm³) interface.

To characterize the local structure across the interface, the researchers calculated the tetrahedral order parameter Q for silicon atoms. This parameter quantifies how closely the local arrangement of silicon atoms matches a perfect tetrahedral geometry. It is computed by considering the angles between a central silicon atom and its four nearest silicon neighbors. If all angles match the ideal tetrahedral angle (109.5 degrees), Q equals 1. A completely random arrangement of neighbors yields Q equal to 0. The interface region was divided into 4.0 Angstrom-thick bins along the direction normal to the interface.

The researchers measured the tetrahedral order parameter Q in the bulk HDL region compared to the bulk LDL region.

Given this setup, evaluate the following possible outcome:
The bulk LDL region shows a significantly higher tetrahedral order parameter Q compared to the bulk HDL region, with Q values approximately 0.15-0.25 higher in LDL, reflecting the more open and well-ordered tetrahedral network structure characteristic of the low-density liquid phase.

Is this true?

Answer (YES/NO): NO